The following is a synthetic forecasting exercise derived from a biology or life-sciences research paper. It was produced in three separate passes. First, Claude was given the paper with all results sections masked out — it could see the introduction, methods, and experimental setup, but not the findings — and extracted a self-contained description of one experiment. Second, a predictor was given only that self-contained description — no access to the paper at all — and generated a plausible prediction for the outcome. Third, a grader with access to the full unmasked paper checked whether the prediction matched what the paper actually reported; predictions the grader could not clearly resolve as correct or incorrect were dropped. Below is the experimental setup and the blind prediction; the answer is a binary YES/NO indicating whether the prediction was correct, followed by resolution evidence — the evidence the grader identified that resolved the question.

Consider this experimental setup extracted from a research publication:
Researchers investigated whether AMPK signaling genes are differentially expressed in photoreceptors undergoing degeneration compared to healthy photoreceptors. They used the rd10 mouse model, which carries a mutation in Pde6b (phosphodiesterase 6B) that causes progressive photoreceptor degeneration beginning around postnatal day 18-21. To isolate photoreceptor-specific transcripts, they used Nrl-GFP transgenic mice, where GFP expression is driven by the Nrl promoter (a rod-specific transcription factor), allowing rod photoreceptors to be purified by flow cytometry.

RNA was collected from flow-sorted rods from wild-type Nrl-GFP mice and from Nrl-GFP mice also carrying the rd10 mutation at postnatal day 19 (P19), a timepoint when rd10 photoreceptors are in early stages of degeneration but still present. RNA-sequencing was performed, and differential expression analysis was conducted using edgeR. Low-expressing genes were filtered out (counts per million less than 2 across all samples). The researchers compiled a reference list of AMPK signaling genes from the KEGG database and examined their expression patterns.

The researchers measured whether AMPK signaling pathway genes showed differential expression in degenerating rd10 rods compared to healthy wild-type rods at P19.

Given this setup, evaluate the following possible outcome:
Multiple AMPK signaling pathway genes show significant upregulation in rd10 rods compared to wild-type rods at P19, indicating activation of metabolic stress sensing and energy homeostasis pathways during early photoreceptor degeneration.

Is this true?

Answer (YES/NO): NO